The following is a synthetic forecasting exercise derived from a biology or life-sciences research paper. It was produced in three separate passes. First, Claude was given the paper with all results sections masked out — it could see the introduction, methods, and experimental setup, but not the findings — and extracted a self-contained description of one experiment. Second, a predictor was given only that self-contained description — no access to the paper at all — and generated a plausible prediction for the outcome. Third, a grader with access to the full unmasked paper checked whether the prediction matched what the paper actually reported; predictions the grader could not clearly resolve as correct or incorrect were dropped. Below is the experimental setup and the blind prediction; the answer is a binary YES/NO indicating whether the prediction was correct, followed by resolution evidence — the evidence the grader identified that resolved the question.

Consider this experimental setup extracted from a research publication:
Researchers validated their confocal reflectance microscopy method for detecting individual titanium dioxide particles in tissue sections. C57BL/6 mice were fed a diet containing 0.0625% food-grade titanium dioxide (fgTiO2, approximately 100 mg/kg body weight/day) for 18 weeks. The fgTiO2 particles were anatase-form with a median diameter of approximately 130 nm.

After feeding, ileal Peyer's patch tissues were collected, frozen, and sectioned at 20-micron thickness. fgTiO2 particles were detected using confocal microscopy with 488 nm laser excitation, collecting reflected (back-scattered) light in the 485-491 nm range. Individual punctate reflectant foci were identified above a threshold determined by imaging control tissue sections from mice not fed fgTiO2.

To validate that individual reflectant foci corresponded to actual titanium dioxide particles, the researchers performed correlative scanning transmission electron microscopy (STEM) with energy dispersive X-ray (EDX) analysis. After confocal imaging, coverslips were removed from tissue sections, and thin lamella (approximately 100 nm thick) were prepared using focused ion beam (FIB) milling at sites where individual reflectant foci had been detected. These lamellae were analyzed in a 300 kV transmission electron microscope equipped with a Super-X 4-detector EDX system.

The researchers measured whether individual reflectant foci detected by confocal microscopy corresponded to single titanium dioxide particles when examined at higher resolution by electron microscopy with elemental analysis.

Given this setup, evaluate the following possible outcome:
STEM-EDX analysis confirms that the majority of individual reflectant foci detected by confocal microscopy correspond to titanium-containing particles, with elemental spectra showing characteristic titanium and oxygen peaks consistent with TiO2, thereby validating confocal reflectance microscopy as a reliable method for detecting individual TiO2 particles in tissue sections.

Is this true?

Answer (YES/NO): YES